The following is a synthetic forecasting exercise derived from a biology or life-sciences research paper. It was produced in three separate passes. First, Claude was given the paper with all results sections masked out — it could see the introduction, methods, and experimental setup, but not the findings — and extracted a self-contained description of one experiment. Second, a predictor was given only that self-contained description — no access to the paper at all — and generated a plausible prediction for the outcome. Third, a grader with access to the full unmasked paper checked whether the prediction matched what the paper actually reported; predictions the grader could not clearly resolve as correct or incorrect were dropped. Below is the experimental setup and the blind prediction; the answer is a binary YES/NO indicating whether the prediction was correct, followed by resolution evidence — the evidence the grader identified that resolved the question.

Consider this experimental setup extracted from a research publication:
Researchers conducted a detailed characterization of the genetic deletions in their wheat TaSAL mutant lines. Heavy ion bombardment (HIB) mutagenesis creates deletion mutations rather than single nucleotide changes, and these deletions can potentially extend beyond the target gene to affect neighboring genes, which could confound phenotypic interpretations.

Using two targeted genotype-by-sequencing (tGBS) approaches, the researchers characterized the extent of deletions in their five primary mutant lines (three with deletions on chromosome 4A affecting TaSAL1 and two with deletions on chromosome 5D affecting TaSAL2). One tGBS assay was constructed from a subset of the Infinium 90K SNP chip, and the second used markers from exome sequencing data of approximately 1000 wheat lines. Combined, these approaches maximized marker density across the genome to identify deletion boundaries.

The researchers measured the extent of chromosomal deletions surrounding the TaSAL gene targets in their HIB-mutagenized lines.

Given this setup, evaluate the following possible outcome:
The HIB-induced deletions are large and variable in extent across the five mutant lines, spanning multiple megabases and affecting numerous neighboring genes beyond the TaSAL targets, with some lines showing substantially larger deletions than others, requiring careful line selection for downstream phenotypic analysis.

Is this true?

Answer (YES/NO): NO